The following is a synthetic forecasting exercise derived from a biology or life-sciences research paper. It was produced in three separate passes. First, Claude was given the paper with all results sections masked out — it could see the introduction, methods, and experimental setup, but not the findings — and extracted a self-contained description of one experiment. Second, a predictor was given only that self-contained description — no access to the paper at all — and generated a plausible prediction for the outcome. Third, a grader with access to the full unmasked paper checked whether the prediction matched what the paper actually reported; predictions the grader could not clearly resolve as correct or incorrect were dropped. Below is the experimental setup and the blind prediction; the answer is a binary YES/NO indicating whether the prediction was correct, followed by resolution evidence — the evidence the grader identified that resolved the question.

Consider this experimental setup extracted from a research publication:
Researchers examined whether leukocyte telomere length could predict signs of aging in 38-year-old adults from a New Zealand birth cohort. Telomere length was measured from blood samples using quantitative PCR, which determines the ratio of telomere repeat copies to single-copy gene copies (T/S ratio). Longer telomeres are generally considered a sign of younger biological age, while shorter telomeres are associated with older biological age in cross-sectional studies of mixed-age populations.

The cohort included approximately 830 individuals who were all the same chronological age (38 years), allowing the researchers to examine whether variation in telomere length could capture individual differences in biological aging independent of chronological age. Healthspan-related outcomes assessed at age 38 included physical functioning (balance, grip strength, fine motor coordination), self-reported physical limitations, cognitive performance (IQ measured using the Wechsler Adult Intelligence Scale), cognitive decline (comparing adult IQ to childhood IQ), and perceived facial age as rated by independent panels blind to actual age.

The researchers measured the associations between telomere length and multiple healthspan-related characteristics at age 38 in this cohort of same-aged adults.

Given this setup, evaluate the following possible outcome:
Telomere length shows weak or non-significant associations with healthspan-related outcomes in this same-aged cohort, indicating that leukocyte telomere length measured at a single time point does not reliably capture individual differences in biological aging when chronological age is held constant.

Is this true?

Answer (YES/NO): YES